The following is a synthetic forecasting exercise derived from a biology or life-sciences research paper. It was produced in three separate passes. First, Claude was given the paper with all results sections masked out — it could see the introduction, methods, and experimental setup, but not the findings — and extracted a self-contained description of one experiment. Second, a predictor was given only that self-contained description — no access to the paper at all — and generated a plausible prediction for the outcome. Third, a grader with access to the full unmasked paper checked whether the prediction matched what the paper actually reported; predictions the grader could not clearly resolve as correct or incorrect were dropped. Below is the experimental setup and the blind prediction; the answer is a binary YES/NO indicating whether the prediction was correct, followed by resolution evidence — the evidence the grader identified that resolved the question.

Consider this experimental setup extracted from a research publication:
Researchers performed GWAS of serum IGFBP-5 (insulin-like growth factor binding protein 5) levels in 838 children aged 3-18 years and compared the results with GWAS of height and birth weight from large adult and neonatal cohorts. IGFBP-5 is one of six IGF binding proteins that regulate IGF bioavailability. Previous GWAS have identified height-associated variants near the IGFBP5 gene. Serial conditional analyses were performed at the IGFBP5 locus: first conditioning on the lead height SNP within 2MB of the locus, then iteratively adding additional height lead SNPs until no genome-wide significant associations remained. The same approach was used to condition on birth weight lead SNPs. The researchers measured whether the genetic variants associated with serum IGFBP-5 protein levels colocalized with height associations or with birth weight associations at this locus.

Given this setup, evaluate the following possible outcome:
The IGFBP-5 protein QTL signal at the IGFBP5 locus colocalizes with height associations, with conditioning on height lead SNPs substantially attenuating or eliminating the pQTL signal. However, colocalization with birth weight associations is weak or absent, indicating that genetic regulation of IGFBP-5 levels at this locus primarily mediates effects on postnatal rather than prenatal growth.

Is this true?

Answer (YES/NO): NO